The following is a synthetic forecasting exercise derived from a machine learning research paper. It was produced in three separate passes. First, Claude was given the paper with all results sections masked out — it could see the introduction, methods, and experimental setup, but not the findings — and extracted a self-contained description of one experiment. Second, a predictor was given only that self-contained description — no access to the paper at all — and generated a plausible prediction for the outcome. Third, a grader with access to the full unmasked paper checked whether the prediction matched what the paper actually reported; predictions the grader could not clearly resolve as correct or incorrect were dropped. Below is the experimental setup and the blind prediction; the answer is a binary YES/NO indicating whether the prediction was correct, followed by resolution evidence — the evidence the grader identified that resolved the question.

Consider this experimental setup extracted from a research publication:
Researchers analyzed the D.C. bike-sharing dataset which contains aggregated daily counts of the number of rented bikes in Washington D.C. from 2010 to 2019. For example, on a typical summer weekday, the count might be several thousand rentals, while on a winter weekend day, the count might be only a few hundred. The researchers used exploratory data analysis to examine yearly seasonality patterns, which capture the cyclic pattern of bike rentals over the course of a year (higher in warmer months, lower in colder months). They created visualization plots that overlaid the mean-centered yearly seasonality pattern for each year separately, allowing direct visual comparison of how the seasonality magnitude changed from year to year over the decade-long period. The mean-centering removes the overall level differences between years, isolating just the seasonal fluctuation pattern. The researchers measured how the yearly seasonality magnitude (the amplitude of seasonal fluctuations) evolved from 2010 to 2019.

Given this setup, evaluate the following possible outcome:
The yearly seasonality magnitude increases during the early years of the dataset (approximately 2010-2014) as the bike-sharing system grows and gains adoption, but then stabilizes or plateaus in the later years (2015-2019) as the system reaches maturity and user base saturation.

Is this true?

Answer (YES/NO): NO